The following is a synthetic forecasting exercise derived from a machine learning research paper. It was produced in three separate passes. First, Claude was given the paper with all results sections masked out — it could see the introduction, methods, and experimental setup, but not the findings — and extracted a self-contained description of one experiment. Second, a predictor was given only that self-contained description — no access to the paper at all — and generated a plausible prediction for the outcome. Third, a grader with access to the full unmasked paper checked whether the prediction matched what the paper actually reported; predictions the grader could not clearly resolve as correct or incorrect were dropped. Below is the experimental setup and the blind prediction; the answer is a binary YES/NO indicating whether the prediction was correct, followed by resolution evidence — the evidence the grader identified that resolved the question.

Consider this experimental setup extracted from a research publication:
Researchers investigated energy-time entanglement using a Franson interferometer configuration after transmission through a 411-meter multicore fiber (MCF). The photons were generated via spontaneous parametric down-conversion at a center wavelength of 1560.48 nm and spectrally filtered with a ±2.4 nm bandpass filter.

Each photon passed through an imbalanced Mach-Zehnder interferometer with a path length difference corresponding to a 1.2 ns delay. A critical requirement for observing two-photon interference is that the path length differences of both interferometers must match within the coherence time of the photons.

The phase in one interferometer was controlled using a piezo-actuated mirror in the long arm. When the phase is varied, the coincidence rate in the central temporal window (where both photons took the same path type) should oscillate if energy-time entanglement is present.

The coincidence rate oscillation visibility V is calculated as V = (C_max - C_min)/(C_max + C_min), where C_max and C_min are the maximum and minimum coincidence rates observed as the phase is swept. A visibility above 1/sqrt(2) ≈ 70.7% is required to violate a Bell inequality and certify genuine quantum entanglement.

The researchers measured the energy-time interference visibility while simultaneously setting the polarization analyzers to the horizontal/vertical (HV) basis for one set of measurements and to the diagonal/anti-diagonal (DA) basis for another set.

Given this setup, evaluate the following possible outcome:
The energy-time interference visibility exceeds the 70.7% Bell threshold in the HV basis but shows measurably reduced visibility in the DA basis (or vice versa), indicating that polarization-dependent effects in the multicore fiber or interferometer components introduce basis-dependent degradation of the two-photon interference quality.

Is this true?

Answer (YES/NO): NO